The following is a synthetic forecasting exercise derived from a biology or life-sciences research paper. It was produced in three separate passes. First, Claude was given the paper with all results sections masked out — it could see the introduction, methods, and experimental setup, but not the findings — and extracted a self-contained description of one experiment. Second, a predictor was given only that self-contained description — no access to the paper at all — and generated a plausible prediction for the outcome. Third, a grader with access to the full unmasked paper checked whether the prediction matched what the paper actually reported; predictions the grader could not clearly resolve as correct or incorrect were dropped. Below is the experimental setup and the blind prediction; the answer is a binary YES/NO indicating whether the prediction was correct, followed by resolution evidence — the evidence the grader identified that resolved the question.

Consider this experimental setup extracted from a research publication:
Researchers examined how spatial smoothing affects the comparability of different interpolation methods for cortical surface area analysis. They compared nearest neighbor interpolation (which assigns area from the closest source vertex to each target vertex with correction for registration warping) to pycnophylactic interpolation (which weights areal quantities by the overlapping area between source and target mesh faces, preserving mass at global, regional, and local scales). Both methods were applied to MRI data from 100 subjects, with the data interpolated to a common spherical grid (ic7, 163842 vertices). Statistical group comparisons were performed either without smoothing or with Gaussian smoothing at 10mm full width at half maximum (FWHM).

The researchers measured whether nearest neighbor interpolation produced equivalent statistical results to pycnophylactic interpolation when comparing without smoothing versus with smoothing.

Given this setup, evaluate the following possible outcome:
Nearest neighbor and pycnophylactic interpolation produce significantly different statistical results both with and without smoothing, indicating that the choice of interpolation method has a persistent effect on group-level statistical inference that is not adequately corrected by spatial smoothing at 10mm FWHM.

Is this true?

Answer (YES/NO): NO